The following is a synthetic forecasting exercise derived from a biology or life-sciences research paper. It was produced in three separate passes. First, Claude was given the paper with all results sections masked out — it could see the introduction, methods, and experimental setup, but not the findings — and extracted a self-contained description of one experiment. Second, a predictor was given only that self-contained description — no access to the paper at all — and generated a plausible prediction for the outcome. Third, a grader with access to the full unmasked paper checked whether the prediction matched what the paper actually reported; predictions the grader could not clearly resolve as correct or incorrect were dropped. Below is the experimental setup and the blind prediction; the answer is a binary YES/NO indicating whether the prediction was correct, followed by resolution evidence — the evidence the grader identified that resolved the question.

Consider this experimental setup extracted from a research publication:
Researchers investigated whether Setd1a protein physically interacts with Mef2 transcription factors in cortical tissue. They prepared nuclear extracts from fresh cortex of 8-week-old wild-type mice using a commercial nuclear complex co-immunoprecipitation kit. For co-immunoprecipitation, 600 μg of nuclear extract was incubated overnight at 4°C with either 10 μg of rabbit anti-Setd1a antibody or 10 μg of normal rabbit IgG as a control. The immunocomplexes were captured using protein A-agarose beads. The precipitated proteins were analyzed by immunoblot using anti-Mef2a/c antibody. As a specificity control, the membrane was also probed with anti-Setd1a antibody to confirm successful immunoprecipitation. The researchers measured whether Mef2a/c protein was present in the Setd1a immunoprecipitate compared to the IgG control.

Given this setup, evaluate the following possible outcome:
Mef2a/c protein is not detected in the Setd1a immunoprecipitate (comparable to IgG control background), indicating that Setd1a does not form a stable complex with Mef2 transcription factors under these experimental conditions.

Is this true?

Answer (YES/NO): NO